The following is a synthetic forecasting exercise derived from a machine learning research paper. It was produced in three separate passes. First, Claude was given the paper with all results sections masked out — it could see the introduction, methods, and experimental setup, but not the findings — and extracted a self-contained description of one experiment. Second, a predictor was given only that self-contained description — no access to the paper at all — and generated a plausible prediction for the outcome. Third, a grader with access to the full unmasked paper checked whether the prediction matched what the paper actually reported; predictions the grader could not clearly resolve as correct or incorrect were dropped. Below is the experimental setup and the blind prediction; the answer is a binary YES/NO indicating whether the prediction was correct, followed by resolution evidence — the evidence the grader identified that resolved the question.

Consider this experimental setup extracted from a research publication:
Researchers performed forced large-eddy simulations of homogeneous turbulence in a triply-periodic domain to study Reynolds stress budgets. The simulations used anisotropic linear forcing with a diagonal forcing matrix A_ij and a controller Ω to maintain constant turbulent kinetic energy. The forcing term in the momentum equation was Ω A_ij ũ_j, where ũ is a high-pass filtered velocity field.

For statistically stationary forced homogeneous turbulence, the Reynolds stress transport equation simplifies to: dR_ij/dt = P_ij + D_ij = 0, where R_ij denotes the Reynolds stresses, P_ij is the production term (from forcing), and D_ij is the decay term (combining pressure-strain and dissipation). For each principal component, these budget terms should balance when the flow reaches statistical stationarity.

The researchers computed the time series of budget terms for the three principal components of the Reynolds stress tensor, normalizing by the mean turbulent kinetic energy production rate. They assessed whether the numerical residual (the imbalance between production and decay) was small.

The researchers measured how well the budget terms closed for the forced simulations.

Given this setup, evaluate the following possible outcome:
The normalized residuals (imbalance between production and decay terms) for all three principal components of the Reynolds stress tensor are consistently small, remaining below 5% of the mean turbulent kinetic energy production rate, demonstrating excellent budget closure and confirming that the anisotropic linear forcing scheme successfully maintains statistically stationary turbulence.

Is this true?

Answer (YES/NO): YES